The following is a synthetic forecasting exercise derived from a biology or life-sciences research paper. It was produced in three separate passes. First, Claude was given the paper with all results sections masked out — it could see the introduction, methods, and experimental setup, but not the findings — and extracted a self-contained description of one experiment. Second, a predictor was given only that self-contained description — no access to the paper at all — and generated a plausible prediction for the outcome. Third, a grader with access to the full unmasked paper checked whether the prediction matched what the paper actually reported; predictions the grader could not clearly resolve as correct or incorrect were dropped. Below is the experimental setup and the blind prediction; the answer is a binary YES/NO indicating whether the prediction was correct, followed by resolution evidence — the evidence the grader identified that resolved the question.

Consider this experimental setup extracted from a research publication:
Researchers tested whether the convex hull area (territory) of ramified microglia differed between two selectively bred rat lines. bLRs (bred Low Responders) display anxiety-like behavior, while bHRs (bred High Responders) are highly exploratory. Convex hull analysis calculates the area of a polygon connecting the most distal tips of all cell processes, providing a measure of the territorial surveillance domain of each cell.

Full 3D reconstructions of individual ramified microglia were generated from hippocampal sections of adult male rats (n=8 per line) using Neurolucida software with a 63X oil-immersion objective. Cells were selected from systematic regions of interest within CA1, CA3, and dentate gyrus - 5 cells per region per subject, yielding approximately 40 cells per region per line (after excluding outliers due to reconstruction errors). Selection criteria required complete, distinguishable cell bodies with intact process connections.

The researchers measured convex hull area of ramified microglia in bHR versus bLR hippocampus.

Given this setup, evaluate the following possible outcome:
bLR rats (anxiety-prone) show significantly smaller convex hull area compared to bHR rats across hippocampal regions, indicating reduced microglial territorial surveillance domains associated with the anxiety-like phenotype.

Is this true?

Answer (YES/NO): NO